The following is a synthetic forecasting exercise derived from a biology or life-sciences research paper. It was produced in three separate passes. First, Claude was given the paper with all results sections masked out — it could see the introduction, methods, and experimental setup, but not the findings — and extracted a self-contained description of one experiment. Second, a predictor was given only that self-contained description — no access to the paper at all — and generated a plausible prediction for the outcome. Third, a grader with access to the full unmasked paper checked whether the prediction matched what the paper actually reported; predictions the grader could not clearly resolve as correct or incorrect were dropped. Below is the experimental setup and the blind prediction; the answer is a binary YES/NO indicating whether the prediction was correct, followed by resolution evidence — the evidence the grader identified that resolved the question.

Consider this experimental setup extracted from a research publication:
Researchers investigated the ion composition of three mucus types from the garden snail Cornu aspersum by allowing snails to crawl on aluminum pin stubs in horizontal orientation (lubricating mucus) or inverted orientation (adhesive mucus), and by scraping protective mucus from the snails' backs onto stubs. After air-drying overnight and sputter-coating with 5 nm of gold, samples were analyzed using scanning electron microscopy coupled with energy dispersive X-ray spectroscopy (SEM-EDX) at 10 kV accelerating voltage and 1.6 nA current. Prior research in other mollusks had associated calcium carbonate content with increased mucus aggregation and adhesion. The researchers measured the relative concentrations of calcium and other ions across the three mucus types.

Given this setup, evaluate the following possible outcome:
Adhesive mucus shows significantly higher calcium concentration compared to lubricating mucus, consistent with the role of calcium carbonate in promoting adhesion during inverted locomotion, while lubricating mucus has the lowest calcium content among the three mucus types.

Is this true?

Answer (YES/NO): YES